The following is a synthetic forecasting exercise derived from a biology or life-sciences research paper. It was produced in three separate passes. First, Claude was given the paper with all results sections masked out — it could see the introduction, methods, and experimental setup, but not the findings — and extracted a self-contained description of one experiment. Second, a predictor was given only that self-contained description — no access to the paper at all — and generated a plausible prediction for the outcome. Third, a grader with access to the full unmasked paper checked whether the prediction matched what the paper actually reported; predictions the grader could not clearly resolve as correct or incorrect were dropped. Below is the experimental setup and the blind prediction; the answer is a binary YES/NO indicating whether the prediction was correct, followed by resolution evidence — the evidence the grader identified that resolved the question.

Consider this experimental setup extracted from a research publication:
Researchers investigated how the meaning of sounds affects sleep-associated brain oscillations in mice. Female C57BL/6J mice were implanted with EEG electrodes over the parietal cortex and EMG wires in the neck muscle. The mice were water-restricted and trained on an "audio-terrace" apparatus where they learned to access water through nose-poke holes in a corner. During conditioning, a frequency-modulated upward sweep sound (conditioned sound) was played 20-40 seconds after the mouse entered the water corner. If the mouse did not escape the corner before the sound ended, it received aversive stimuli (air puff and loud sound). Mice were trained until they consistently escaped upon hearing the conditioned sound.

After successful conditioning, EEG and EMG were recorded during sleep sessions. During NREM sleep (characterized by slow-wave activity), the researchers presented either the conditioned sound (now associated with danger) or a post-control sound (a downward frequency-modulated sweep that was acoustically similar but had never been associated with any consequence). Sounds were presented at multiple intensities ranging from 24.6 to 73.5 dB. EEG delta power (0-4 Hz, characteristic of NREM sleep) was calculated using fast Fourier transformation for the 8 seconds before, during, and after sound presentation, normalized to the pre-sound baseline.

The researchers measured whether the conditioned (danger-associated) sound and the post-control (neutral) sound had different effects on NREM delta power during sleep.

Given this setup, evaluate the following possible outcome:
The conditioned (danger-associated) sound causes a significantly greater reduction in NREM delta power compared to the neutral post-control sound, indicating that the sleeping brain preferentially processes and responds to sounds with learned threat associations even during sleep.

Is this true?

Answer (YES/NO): NO